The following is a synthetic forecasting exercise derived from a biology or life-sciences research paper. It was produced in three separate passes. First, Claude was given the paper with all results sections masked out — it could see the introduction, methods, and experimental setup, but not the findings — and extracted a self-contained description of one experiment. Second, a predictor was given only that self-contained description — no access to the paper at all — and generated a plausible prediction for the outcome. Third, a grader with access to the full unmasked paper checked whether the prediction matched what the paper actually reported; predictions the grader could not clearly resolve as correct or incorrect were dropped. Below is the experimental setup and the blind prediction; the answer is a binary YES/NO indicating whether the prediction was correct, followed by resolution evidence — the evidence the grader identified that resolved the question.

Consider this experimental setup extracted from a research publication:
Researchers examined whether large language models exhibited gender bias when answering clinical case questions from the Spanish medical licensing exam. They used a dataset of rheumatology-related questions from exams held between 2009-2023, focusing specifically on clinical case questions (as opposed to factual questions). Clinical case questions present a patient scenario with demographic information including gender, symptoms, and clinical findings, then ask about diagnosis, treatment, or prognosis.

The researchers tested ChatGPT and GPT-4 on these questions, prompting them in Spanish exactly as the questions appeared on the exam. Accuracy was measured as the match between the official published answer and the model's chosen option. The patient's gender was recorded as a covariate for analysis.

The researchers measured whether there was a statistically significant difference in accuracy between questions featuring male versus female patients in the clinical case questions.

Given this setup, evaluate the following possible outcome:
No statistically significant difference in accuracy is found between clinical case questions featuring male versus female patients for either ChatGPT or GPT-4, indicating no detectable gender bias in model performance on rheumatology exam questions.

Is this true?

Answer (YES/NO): YES